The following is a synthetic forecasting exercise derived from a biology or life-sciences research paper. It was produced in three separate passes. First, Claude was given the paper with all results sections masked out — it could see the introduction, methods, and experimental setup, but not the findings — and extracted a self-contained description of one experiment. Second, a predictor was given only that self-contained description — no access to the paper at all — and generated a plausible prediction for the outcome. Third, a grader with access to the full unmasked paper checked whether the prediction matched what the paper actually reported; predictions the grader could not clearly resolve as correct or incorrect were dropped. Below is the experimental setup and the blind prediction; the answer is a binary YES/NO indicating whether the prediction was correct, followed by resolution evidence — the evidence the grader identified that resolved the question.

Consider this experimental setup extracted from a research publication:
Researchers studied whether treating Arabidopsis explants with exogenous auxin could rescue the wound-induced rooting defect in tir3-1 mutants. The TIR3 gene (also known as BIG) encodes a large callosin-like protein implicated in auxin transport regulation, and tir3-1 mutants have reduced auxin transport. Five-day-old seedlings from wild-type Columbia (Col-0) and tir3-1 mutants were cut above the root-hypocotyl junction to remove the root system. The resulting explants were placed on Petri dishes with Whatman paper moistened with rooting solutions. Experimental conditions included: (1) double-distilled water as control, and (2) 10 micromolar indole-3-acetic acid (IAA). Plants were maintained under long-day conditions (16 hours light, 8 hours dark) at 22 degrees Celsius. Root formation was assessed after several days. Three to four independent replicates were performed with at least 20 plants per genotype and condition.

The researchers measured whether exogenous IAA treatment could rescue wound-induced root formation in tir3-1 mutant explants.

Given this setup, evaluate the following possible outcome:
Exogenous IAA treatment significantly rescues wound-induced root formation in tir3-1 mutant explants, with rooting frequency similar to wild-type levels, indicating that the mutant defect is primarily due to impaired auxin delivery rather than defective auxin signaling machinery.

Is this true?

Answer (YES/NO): NO